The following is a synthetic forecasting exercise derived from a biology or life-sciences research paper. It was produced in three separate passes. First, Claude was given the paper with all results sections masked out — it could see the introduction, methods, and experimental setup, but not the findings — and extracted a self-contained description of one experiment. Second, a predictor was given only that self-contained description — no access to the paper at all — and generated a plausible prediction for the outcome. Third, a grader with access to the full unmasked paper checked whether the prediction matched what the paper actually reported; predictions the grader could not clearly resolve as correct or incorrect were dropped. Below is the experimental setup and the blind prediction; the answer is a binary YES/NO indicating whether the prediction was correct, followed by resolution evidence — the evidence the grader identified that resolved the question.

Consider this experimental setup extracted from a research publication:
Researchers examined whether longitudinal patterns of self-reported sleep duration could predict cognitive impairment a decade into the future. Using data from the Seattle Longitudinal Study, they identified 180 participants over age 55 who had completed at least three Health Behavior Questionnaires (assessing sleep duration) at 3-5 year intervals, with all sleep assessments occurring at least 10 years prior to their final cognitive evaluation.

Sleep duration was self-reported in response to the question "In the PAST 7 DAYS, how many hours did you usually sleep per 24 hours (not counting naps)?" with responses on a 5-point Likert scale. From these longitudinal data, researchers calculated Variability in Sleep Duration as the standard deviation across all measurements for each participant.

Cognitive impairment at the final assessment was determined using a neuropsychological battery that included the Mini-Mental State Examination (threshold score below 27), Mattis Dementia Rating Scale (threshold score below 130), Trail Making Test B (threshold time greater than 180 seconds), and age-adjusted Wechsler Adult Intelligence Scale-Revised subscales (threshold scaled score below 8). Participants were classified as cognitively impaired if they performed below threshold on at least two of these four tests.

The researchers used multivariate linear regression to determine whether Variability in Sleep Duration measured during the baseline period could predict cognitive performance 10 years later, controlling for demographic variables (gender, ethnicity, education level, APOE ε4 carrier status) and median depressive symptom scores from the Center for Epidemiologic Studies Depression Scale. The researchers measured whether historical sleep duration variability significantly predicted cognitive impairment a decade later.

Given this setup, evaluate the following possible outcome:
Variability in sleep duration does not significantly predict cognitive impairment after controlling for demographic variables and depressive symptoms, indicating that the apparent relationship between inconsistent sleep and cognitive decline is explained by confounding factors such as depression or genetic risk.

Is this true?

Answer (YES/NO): NO